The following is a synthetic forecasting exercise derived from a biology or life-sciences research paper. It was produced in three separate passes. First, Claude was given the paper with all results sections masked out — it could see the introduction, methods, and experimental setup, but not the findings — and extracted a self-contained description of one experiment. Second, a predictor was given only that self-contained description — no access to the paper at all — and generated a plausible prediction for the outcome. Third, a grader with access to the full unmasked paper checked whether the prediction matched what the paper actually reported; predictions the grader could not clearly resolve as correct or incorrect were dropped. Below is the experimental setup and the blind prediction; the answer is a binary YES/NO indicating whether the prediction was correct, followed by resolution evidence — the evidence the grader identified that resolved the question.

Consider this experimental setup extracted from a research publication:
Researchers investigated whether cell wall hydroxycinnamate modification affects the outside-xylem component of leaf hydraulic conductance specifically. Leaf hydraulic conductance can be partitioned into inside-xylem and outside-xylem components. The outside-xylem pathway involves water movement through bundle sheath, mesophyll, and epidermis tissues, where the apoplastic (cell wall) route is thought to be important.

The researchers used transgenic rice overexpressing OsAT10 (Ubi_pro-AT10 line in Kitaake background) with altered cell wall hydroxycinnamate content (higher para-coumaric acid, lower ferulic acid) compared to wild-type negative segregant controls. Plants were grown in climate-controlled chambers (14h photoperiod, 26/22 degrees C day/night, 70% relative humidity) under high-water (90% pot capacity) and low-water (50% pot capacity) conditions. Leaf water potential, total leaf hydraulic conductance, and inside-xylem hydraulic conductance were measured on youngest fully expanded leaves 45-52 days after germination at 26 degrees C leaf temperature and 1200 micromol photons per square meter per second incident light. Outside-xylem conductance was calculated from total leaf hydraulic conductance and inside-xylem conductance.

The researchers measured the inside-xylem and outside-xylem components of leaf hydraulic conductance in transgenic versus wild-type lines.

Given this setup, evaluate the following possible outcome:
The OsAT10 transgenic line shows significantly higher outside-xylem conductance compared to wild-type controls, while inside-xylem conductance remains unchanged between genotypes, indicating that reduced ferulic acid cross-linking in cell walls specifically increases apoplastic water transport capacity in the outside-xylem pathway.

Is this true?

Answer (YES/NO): NO